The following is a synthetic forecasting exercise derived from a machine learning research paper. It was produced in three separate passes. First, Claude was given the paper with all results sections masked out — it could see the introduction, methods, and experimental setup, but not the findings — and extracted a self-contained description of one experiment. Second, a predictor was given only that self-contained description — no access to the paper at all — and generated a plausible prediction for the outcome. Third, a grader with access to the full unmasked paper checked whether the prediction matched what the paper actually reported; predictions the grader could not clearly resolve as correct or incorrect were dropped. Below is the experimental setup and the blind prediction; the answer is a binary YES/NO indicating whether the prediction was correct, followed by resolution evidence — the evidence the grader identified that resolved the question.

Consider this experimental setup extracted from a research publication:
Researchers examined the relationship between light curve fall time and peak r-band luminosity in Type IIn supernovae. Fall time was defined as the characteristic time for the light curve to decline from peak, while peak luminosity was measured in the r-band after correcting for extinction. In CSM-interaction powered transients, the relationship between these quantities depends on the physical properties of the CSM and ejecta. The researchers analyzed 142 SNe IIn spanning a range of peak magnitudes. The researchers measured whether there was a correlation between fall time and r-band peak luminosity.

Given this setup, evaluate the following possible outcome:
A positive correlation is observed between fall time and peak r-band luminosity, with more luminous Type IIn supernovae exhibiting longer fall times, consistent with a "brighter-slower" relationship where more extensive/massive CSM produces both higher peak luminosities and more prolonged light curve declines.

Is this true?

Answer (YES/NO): YES